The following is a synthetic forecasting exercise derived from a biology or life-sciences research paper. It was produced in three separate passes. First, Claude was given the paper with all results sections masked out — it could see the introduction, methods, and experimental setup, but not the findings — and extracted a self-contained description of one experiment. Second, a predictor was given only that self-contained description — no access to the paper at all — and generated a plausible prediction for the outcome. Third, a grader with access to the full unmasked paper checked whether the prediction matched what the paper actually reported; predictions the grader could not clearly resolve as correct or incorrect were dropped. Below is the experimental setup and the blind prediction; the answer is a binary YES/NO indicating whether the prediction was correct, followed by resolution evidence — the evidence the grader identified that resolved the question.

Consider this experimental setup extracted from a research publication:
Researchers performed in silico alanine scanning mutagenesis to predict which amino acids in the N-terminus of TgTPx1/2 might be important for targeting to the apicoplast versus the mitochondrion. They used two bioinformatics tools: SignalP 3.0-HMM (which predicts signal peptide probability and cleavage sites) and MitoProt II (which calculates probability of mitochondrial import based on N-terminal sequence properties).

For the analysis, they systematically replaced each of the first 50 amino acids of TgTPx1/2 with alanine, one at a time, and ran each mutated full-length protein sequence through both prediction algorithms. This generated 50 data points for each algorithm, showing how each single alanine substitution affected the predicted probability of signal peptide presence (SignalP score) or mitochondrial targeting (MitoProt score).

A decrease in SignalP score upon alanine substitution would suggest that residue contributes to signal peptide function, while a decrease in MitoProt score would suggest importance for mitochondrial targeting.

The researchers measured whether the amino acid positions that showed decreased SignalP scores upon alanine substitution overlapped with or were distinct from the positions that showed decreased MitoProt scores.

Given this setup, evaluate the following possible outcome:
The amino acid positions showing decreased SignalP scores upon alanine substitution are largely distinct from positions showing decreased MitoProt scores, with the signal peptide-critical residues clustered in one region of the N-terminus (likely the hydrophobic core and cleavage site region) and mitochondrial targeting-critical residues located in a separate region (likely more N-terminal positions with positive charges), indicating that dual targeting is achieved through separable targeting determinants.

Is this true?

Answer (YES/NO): NO